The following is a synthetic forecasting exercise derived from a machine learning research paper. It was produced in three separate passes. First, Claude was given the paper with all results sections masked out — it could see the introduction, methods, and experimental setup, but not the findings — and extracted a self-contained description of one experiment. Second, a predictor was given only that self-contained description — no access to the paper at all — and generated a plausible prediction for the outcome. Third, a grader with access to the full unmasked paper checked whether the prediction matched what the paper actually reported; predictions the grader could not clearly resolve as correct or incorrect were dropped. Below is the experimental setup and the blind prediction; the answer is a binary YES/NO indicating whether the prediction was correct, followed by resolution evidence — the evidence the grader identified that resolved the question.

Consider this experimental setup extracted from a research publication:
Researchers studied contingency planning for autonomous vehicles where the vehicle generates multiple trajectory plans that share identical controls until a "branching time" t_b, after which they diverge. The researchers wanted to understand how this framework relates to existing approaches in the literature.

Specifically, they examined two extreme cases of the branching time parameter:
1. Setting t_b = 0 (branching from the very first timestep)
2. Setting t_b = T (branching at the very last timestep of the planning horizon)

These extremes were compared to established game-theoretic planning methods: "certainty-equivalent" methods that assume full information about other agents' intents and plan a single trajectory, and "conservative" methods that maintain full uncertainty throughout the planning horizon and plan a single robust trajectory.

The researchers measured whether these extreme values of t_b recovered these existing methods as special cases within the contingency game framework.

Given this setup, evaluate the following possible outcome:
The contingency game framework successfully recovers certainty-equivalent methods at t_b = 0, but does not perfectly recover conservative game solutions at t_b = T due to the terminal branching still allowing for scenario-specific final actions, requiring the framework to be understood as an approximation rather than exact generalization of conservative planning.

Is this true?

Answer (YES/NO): NO